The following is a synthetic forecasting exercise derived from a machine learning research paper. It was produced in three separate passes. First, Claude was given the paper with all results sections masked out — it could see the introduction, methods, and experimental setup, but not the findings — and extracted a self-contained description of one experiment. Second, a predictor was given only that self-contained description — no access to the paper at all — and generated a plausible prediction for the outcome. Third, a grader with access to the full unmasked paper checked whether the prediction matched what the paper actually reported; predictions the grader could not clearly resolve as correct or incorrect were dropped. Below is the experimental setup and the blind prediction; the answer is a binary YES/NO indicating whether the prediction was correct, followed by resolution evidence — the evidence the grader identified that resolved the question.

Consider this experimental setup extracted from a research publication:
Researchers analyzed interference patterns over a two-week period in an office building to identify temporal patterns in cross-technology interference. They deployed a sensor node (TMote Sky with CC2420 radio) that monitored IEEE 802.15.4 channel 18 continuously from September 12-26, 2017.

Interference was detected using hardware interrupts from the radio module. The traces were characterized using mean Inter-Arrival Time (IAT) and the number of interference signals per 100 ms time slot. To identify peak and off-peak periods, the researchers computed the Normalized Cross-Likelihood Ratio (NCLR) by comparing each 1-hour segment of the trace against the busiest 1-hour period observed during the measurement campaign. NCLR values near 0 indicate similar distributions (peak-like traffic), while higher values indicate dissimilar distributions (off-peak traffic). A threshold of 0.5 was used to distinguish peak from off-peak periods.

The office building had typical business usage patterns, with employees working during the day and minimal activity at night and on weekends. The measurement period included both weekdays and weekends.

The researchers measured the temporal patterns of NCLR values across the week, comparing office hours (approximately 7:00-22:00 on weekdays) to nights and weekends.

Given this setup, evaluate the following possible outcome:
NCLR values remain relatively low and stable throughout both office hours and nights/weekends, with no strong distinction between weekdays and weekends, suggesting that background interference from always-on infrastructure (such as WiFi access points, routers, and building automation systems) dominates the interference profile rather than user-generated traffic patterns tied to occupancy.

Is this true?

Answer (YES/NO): NO